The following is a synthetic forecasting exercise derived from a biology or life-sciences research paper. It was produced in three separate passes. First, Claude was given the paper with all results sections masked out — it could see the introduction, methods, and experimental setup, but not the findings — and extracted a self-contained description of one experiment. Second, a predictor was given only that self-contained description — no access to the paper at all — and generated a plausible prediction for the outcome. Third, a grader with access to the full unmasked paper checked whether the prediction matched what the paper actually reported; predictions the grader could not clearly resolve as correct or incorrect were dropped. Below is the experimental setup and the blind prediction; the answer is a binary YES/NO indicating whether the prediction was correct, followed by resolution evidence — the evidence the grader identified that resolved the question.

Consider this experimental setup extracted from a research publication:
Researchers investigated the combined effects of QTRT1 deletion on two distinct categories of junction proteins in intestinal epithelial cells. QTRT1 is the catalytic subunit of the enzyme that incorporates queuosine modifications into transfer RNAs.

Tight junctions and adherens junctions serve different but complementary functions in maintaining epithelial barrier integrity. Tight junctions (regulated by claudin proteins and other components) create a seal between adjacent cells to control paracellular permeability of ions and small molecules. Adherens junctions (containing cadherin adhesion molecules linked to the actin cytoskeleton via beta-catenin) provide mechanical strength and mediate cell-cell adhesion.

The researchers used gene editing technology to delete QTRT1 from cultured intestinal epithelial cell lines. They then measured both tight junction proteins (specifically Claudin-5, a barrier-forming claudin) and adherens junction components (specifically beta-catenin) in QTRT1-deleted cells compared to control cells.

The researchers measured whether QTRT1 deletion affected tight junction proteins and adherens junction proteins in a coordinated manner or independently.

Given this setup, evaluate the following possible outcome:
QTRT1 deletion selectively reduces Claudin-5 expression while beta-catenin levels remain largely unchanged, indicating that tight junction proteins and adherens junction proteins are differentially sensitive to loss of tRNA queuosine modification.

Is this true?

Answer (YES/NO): NO